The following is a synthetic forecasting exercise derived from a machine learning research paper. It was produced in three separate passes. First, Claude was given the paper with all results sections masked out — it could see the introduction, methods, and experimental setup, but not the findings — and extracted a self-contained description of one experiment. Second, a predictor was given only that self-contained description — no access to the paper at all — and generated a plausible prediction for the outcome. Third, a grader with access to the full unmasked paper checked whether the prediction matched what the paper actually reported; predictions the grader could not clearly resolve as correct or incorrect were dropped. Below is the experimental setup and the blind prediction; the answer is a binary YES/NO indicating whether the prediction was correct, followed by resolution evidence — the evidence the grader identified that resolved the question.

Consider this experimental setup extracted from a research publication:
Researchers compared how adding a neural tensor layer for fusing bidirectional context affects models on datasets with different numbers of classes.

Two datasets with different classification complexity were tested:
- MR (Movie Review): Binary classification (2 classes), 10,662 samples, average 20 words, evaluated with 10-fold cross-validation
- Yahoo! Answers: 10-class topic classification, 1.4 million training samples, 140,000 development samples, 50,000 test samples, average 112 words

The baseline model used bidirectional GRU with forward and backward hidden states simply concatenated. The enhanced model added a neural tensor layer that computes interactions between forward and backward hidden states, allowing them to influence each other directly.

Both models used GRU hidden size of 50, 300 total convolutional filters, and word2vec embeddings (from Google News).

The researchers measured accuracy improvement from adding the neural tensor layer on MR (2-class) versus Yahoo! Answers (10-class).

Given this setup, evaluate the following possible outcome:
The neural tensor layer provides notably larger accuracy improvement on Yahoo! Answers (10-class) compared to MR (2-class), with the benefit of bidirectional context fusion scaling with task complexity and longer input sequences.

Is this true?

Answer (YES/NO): YES